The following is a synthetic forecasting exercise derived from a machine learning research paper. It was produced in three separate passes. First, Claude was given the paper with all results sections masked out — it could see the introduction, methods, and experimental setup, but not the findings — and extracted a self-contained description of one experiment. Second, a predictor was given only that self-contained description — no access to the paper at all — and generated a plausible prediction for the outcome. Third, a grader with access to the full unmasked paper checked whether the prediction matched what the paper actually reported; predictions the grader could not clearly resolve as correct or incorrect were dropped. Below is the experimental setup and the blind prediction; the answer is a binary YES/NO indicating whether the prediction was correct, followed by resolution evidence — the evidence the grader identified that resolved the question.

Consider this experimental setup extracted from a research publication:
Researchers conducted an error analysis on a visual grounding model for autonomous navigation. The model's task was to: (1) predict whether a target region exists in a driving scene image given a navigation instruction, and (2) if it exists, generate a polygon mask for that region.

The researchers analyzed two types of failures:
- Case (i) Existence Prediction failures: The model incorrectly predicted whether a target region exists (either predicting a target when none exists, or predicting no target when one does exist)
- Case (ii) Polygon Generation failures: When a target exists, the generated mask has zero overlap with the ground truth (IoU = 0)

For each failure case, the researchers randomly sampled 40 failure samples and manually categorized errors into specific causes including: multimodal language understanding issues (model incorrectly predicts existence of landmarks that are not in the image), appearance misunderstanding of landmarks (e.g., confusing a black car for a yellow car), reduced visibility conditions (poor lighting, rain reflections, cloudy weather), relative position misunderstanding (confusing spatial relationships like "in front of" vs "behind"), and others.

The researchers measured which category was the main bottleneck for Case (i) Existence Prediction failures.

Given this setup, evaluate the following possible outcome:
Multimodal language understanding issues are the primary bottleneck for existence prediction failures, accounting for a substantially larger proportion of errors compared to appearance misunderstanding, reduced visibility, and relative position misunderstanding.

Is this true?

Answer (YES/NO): YES